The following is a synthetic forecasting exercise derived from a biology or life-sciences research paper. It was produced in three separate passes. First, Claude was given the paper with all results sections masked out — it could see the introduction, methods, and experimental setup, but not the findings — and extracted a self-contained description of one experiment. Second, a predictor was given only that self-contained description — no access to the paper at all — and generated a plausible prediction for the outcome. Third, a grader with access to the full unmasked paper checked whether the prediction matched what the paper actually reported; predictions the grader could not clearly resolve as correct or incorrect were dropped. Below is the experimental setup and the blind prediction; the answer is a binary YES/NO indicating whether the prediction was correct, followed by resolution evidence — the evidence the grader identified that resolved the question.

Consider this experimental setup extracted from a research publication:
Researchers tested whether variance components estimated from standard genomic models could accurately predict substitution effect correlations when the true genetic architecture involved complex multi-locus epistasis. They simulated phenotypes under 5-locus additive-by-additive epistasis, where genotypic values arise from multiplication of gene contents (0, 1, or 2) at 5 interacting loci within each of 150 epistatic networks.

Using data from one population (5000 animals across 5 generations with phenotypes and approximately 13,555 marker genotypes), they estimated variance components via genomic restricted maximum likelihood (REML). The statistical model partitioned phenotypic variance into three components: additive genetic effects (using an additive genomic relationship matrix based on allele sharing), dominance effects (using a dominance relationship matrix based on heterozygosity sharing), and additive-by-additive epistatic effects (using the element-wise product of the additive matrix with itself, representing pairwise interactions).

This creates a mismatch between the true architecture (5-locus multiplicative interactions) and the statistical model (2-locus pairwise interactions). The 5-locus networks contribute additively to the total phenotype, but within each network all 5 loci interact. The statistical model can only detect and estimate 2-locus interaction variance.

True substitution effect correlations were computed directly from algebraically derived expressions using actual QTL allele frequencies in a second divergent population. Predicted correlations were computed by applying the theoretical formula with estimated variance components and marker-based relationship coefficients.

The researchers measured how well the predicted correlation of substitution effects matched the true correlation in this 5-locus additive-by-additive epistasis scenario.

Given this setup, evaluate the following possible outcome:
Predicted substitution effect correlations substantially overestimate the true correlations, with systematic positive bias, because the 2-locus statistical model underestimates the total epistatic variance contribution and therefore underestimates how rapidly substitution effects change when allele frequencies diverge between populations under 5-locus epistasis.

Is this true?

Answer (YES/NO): NO